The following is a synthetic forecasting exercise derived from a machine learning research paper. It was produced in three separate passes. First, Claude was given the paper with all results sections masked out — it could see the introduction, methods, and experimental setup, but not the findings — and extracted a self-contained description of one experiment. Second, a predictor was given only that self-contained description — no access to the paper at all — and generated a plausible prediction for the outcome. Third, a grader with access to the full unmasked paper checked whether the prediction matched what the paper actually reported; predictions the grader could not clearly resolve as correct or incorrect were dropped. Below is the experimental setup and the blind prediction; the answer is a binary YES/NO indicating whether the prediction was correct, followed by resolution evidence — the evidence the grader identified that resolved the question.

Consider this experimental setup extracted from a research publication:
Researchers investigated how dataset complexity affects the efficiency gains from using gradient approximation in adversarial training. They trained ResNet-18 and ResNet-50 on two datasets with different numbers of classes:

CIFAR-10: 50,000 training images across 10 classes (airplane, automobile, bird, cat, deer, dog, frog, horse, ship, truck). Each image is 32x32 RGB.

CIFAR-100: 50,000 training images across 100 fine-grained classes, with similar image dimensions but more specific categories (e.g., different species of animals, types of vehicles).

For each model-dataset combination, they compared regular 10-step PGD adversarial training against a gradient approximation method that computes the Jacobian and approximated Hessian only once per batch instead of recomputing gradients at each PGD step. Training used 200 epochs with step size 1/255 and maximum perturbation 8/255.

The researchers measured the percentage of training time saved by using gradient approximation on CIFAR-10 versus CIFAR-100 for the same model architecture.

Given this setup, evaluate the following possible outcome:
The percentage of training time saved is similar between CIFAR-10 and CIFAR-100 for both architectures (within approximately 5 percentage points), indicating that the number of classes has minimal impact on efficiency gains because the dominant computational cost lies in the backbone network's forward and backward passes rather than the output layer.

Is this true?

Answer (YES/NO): YES